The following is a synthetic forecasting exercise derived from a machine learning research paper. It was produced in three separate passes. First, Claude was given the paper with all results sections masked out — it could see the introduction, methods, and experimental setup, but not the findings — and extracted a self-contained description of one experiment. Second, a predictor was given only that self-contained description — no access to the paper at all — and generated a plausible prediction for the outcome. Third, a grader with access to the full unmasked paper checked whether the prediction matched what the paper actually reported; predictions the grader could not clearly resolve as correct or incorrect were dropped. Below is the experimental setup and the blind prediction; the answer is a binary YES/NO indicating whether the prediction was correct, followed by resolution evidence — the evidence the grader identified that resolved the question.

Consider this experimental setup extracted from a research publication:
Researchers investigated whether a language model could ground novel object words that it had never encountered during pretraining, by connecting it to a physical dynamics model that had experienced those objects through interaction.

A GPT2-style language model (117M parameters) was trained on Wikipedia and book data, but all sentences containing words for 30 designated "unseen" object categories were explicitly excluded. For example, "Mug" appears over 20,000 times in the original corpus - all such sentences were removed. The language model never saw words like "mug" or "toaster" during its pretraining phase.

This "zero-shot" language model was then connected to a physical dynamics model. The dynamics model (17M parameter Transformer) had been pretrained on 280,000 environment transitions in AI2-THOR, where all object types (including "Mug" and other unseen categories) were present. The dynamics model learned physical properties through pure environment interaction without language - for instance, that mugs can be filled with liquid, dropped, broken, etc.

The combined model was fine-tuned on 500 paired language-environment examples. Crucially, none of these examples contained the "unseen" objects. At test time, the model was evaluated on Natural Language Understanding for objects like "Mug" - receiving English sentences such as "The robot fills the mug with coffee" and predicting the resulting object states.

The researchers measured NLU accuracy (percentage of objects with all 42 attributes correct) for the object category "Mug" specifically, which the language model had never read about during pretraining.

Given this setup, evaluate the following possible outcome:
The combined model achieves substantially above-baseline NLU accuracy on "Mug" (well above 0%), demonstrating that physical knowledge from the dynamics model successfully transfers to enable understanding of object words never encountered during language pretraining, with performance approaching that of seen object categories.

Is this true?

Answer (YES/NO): YES